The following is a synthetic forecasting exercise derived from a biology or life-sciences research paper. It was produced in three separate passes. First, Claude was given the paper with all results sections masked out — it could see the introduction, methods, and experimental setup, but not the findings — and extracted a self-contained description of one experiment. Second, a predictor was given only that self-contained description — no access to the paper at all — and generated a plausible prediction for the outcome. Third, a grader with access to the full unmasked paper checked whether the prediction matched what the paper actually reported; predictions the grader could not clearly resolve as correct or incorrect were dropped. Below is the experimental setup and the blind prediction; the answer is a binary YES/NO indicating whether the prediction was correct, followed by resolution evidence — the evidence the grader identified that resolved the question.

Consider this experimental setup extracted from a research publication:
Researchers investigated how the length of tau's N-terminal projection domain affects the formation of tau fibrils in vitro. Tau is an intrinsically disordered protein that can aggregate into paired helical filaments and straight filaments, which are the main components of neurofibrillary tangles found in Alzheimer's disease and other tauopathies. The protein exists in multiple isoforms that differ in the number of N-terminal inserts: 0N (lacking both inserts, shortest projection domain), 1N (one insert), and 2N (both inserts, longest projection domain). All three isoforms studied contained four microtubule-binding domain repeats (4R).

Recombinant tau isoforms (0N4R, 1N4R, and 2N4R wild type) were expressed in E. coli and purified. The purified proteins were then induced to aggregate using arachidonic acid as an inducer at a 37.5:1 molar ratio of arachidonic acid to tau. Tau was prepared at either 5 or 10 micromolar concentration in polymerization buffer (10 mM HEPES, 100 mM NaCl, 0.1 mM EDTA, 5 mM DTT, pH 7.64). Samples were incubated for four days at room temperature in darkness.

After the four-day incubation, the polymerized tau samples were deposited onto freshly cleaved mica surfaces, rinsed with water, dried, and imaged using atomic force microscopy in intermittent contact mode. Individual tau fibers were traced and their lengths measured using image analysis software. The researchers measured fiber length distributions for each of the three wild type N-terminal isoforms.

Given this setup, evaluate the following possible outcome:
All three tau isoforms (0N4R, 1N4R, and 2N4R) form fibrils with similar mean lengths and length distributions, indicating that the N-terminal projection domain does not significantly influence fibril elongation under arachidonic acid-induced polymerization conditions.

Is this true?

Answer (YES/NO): NO